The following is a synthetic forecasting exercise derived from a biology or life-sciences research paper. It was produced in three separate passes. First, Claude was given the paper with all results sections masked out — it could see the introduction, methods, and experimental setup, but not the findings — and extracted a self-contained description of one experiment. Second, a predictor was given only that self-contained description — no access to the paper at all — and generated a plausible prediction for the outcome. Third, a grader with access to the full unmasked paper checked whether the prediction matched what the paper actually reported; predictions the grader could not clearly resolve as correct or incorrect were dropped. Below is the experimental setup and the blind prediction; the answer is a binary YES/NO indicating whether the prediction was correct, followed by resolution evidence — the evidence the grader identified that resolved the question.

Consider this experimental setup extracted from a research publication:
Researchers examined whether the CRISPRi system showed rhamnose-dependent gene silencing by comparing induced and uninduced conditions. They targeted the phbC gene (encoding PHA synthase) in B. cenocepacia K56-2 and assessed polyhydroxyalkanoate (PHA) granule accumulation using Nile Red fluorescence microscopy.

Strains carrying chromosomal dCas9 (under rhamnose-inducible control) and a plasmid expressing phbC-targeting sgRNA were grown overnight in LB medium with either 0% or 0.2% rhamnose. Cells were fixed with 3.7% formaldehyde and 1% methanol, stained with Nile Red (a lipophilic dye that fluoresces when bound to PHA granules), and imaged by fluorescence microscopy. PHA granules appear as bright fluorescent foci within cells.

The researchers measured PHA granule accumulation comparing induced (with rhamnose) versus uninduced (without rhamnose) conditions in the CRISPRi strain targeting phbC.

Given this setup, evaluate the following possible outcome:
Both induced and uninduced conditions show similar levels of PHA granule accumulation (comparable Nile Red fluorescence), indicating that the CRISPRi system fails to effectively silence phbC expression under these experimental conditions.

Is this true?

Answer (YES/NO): NO